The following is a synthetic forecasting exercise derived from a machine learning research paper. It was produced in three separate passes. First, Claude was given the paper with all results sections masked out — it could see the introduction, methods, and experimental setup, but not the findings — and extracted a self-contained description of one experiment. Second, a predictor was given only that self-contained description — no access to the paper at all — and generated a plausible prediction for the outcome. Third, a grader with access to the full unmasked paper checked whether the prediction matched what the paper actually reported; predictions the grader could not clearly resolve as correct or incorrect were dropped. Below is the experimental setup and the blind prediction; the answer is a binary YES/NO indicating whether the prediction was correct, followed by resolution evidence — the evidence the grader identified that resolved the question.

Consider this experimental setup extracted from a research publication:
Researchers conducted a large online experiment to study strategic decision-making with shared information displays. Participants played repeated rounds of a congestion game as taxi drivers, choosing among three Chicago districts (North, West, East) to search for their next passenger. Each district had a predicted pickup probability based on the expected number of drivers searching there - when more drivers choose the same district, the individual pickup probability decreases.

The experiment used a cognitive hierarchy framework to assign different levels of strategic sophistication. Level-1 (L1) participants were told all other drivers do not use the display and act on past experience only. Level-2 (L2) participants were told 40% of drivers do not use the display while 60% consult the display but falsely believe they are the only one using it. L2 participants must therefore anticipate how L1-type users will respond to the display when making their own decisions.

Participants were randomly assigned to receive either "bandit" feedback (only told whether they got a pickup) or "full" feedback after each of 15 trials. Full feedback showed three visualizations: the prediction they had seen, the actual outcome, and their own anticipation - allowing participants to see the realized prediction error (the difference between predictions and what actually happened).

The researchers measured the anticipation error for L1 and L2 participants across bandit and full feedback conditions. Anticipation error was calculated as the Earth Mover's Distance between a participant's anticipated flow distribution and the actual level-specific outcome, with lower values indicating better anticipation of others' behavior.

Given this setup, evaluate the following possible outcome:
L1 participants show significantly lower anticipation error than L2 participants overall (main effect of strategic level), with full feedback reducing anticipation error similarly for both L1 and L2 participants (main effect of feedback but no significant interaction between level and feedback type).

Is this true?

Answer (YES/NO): NO